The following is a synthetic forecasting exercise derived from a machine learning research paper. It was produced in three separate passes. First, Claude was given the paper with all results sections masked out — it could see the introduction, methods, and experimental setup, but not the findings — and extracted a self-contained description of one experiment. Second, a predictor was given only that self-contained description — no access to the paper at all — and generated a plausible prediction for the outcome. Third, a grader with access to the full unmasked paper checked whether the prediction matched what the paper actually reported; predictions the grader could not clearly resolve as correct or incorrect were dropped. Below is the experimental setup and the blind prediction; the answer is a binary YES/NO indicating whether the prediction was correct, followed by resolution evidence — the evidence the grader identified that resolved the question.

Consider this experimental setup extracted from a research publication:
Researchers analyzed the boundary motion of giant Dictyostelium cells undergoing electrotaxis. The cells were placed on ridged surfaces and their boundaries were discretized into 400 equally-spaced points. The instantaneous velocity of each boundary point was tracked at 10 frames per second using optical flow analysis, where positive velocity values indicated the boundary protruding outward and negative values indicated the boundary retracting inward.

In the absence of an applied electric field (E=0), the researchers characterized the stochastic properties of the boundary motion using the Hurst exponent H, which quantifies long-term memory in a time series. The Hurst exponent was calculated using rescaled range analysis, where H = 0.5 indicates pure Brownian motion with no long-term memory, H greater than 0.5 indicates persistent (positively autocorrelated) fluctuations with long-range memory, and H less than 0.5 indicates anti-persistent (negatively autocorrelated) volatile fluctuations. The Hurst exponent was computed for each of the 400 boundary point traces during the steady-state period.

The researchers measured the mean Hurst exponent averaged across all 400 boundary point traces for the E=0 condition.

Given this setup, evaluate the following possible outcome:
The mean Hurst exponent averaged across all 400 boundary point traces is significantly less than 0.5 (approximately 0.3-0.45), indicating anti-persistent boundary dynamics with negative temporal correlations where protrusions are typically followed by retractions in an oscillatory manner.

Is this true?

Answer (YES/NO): NO